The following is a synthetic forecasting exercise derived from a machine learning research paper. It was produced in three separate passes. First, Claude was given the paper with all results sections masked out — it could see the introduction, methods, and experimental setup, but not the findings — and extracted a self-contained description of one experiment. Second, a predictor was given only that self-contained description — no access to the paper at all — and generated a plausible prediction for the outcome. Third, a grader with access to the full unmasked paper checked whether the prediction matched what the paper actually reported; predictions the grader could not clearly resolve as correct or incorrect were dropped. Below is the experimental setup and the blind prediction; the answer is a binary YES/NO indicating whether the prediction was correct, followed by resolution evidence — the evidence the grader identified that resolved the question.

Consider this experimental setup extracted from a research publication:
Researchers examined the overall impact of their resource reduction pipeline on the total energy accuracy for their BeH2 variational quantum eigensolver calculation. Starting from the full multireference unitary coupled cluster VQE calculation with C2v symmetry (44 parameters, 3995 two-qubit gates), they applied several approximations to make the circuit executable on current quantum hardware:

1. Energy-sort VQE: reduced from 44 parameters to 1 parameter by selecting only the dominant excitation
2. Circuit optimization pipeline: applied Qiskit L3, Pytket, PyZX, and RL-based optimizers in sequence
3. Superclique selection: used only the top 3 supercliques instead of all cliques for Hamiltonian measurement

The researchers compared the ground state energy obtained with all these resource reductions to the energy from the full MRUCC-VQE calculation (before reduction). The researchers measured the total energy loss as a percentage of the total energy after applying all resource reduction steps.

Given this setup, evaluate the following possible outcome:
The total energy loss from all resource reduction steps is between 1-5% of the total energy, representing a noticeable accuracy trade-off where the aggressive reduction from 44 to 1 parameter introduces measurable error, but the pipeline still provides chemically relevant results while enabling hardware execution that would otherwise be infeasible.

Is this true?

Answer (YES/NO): NO